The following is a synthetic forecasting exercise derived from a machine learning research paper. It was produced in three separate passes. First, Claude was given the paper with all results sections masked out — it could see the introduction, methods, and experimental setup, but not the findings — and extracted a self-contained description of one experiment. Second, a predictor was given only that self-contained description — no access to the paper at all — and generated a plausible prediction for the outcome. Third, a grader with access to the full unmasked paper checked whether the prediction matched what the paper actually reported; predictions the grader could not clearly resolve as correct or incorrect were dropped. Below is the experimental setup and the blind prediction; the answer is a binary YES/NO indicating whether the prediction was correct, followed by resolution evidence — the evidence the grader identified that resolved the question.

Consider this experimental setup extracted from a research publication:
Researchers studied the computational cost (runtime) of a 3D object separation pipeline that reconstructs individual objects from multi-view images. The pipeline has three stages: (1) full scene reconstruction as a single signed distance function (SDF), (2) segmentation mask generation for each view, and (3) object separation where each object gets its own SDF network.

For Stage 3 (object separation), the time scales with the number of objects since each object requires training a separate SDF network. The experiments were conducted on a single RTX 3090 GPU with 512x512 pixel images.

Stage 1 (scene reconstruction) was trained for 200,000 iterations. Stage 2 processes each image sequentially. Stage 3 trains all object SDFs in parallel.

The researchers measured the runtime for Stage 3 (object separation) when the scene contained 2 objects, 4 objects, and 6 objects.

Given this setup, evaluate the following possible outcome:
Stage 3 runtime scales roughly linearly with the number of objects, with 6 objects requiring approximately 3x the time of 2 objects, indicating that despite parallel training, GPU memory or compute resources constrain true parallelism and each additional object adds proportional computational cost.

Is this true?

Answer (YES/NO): NO